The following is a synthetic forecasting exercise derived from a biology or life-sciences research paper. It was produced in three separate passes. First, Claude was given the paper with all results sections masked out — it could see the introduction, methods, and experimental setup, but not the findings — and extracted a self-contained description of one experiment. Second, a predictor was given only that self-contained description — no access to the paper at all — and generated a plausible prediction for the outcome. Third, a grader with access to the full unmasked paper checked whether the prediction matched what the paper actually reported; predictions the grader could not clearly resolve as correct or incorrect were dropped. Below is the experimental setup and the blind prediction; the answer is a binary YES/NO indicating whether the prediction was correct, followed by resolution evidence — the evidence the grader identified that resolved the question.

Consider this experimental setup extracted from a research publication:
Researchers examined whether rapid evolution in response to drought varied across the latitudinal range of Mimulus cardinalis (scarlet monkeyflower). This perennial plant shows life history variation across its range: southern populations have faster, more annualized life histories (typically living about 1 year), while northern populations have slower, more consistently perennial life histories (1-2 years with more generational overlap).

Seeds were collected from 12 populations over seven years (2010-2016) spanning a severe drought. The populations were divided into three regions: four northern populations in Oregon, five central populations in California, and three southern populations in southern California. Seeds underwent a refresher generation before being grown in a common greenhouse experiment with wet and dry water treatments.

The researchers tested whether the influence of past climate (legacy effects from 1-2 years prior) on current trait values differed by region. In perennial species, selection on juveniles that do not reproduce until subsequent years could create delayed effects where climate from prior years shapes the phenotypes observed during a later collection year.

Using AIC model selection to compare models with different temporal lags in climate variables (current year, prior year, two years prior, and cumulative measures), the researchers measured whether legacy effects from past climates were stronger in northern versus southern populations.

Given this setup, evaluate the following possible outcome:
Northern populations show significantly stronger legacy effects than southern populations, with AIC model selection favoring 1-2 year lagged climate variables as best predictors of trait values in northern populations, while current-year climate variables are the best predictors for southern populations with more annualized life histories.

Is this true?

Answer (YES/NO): NO